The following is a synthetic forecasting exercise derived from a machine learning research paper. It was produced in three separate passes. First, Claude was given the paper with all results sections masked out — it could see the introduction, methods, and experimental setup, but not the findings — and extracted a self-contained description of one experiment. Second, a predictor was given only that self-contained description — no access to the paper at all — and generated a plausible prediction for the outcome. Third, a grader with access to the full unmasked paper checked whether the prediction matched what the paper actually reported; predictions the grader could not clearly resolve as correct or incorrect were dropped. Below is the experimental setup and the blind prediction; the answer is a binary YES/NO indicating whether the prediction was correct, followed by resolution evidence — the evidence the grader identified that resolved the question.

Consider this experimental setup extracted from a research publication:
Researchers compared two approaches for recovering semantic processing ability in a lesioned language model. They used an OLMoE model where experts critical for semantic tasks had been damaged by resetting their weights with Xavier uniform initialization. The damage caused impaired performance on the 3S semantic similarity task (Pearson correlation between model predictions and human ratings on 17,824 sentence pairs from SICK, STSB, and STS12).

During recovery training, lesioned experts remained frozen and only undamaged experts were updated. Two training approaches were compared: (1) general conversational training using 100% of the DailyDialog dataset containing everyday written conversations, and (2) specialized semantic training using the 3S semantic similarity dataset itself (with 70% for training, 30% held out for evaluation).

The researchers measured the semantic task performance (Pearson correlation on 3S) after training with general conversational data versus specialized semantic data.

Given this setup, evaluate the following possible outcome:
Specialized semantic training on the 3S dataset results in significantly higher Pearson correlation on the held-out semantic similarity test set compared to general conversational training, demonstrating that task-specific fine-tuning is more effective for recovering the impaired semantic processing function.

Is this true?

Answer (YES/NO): YES